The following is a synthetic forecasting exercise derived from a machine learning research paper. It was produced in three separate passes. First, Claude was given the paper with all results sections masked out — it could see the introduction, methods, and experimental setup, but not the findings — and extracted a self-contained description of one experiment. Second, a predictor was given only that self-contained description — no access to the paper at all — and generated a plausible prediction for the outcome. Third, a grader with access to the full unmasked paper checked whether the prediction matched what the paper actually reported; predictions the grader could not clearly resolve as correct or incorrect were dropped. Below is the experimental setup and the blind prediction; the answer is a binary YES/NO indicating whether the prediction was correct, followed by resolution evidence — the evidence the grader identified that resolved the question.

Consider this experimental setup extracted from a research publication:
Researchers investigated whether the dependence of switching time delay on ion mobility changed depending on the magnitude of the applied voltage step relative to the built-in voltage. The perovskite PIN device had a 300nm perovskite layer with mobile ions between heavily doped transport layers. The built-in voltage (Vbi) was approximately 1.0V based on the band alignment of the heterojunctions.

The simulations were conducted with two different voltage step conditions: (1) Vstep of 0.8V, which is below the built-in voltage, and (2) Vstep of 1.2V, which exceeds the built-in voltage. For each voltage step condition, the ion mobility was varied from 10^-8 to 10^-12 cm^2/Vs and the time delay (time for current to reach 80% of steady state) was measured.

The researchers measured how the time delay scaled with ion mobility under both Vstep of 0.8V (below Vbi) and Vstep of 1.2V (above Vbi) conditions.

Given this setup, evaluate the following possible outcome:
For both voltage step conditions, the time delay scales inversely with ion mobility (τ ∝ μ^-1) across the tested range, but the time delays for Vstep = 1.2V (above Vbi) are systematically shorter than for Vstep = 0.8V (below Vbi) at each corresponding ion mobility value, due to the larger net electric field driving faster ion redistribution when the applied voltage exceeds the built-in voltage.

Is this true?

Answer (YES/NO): NO